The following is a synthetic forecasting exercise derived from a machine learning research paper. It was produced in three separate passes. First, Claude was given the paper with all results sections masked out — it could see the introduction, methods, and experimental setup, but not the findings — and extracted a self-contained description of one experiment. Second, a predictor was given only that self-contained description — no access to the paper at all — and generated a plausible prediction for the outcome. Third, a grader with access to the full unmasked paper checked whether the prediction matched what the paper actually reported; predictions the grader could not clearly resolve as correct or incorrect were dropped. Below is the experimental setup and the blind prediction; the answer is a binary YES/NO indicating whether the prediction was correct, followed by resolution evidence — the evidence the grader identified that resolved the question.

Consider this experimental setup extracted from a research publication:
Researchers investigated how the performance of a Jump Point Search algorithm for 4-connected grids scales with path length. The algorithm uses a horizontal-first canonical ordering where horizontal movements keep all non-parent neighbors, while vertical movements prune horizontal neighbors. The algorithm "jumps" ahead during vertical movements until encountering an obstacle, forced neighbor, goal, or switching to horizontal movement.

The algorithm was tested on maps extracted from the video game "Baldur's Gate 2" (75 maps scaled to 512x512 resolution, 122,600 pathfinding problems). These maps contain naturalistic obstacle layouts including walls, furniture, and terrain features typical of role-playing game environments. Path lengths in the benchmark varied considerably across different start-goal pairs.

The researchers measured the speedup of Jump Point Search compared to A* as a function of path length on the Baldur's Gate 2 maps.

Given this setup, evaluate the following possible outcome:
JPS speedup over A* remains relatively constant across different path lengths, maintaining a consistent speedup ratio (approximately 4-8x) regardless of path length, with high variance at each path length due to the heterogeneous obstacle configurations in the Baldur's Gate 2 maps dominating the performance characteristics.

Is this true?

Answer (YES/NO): NO